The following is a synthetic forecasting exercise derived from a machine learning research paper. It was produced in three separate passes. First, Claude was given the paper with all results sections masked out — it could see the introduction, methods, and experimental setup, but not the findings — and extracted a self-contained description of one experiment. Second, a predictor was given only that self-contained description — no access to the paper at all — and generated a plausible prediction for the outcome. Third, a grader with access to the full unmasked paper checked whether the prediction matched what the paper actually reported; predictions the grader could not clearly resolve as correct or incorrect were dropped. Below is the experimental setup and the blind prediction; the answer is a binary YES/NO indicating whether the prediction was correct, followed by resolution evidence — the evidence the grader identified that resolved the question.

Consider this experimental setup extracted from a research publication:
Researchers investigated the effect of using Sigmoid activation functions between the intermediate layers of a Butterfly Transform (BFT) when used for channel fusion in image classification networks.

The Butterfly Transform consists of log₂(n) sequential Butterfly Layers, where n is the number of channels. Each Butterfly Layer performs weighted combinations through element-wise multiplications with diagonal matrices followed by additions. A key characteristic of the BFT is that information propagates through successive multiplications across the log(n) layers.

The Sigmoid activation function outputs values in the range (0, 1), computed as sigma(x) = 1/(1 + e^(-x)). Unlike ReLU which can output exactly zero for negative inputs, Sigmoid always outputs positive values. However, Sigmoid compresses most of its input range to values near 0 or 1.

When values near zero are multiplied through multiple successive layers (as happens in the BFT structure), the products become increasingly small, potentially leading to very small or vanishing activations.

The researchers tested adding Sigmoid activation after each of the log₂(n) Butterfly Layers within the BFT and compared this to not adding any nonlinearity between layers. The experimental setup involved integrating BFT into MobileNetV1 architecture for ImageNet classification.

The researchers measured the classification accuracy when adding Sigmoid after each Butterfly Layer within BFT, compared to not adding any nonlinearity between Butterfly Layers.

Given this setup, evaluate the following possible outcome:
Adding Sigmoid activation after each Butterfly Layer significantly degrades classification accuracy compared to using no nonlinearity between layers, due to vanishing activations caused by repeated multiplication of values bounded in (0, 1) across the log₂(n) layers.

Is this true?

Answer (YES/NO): YES